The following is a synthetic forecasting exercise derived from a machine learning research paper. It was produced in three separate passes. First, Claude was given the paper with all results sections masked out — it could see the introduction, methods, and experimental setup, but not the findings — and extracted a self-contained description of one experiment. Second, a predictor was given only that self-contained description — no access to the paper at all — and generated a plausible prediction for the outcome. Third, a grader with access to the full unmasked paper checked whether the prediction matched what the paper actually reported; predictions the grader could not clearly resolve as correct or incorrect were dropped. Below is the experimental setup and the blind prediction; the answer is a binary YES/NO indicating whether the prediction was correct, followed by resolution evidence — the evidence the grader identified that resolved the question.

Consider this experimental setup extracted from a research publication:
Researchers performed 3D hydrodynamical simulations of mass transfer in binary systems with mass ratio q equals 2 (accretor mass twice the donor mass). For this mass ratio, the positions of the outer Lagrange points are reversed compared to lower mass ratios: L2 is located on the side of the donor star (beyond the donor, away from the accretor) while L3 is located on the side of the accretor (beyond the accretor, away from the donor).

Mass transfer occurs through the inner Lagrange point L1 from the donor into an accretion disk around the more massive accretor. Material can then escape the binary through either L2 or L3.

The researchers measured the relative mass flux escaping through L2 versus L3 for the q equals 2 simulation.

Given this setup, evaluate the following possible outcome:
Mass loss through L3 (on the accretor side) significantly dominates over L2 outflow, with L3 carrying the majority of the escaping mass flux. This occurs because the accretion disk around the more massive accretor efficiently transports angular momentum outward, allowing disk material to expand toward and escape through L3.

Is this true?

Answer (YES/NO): NO